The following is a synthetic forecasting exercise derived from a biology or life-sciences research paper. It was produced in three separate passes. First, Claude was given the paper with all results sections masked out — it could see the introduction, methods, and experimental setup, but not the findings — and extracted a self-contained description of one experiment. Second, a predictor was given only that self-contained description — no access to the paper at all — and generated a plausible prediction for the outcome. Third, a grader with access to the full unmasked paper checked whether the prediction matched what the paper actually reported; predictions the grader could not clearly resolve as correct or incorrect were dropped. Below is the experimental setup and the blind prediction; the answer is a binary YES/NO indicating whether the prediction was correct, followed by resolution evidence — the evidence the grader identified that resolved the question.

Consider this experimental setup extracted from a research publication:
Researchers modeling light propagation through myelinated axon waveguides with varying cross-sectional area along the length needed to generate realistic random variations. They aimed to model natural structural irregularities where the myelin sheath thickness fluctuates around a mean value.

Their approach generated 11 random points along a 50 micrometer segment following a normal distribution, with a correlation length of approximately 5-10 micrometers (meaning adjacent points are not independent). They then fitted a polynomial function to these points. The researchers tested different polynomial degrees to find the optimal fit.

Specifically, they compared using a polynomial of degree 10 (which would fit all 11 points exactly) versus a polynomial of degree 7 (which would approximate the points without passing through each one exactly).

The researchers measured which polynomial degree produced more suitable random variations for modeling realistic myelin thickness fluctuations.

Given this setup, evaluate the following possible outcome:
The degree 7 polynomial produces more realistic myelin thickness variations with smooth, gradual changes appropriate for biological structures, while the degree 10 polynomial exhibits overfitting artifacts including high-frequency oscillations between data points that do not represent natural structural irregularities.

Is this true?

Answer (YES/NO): YES